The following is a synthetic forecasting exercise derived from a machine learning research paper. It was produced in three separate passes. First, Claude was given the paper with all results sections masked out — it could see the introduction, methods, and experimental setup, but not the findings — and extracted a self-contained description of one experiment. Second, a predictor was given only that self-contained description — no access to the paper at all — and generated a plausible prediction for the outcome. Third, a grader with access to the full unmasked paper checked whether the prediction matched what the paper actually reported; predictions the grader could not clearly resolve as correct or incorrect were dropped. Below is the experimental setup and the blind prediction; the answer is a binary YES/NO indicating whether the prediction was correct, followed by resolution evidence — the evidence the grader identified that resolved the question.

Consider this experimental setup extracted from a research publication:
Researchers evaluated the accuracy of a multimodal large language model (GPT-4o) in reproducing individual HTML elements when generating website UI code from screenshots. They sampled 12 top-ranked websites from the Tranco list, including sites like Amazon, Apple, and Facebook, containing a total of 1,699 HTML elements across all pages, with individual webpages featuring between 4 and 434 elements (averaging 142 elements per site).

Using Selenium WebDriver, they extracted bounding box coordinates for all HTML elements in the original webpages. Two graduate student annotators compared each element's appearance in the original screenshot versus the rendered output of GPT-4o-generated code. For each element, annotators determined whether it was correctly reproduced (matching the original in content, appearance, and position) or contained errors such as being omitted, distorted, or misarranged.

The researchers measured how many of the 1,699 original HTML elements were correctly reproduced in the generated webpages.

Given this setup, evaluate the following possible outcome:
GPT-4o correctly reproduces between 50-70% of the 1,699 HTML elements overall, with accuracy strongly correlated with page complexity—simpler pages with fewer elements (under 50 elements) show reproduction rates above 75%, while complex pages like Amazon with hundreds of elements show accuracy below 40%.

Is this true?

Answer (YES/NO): NO